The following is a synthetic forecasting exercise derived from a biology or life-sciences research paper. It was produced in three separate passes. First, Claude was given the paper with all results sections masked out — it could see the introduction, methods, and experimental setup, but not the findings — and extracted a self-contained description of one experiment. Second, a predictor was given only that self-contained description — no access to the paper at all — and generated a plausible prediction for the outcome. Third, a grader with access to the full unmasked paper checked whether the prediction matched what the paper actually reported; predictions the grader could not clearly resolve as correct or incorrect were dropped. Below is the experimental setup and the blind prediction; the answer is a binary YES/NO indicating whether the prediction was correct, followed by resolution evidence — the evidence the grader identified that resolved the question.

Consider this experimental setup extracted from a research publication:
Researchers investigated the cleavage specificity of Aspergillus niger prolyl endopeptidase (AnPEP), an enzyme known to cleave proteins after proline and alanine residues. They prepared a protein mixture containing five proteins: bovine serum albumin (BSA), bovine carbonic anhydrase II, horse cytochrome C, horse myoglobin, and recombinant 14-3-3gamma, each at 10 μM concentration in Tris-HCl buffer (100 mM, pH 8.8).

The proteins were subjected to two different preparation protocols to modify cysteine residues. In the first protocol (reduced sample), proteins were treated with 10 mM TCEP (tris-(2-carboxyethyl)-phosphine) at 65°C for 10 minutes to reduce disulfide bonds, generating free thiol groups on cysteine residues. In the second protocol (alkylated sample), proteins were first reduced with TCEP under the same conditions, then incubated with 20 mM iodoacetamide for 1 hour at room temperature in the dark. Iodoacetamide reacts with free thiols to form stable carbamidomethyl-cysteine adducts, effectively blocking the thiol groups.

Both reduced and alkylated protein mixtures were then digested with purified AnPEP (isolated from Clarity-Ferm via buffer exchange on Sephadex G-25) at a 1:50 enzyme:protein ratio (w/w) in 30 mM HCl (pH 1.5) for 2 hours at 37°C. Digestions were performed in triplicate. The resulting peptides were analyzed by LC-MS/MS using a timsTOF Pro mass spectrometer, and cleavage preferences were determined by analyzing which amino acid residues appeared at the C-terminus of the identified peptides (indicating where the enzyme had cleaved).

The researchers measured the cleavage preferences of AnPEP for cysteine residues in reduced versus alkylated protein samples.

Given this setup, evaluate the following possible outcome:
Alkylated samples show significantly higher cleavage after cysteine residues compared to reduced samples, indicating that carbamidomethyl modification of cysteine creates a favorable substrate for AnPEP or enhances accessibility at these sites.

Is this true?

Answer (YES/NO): NO